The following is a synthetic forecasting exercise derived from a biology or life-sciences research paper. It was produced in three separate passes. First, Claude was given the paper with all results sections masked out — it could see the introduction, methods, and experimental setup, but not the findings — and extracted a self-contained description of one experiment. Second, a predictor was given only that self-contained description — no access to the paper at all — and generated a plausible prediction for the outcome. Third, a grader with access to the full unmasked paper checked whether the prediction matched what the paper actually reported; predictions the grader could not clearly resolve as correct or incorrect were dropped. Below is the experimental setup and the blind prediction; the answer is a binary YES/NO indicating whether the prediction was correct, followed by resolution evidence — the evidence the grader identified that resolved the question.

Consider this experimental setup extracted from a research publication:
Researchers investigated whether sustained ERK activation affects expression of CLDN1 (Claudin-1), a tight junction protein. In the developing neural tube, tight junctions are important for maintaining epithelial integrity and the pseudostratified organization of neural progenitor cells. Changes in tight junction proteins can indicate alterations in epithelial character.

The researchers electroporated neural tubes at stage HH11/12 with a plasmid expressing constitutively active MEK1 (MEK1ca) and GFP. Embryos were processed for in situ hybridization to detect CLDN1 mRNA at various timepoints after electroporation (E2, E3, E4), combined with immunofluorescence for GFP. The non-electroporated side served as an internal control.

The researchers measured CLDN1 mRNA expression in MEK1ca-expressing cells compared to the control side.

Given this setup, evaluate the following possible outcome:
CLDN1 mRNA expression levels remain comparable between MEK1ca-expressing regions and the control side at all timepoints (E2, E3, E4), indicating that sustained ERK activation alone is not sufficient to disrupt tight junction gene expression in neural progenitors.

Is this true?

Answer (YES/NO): NO